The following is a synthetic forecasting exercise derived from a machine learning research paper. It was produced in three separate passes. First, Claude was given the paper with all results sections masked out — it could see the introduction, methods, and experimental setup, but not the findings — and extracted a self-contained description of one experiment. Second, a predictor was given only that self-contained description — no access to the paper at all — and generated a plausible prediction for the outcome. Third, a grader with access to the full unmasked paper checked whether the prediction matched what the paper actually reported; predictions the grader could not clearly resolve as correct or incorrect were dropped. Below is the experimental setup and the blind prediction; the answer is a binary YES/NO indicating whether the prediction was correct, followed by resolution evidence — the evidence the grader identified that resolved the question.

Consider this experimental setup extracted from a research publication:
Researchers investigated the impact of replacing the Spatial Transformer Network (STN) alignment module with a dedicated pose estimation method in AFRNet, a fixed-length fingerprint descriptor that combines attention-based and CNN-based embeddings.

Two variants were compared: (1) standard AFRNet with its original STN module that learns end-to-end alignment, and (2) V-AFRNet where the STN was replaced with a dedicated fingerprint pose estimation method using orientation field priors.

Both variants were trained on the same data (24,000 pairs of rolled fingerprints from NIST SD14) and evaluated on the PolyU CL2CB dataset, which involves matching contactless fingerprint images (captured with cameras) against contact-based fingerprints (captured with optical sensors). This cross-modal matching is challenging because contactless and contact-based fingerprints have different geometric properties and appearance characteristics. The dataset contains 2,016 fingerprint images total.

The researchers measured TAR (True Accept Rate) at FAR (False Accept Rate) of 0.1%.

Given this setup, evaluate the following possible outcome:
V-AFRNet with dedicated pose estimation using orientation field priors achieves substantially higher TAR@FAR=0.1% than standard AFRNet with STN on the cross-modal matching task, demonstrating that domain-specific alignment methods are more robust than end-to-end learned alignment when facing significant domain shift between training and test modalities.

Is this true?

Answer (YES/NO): NO